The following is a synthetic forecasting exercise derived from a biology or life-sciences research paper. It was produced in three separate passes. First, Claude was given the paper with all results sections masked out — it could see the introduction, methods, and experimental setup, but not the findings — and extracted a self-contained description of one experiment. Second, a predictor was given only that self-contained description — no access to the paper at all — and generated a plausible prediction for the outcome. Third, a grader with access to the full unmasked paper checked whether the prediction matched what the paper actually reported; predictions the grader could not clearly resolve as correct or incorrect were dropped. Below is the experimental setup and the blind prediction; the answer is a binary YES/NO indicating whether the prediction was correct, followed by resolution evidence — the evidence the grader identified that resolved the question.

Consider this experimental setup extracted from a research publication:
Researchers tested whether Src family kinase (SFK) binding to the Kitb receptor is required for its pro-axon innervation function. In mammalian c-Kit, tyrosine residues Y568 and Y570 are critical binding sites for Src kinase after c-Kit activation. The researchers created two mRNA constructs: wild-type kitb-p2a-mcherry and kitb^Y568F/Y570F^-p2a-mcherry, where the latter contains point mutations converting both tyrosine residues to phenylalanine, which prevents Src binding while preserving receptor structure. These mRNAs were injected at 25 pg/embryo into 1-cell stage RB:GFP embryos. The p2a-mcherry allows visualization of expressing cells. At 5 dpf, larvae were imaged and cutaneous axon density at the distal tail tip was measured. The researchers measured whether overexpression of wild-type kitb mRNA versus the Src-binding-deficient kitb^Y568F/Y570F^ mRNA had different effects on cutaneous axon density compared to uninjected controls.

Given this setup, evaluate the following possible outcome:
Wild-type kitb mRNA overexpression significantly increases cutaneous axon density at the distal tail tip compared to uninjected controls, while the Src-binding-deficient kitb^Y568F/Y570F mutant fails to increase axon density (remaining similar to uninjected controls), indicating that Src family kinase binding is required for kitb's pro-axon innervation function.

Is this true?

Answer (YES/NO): YES